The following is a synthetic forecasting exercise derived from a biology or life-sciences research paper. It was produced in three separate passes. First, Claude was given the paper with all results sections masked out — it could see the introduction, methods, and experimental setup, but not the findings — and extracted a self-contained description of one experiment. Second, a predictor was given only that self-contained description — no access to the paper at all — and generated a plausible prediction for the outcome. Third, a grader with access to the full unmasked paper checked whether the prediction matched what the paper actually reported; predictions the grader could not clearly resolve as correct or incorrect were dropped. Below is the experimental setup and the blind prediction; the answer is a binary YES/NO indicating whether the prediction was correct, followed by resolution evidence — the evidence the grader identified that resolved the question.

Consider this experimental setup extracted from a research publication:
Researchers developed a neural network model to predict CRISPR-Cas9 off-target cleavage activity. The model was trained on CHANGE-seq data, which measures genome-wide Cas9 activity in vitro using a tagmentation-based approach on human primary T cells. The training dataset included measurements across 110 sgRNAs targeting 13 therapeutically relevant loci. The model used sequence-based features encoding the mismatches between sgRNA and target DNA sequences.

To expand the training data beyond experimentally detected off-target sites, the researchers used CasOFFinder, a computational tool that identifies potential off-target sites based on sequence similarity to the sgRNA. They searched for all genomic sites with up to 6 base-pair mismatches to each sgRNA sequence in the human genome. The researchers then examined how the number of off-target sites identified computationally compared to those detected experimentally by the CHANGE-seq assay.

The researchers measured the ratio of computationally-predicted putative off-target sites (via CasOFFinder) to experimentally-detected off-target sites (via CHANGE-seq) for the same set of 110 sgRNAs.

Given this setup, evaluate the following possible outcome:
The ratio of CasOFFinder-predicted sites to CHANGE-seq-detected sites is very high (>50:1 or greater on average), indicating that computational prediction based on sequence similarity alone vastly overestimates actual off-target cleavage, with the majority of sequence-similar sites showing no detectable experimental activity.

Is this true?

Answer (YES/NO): NO